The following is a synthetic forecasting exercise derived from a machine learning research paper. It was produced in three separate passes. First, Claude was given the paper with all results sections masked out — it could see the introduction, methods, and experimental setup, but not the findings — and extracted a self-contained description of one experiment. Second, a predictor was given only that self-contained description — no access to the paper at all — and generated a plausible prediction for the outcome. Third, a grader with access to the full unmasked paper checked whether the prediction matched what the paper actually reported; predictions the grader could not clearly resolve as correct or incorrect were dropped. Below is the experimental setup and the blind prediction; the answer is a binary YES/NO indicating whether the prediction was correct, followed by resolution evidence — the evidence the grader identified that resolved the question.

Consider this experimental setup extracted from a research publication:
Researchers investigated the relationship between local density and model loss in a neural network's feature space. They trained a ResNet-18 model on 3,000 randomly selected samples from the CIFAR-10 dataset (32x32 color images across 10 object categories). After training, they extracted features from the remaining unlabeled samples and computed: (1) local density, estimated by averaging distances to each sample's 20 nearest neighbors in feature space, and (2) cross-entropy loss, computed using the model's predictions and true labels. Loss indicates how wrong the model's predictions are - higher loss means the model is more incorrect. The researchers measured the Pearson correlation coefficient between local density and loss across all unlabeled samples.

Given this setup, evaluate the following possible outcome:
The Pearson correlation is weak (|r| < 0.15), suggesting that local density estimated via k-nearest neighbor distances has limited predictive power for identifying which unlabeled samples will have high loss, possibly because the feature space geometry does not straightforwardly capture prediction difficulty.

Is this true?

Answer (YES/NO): NO